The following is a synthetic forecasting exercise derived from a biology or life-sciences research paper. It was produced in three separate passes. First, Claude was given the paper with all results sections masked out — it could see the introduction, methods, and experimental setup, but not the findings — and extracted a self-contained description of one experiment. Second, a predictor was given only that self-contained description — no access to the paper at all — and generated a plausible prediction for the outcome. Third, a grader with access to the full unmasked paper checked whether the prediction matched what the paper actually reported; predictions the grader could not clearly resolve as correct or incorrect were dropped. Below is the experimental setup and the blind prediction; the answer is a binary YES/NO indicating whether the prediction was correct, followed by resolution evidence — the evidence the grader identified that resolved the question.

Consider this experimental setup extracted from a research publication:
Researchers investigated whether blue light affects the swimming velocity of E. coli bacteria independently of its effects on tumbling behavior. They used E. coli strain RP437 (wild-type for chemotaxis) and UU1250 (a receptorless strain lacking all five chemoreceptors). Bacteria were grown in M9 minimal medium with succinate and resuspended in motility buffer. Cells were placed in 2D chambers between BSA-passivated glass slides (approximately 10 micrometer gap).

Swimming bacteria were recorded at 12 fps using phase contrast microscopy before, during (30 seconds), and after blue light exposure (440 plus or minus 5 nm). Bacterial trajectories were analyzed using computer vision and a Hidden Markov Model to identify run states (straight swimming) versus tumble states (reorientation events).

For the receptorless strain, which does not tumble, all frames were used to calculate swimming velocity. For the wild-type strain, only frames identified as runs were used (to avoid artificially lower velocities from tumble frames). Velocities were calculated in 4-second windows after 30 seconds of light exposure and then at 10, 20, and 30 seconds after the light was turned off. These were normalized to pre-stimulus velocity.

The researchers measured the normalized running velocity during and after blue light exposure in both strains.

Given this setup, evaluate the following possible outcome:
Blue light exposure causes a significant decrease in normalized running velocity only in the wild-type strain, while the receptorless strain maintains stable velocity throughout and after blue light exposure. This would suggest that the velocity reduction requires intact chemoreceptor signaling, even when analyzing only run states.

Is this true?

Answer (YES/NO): NO